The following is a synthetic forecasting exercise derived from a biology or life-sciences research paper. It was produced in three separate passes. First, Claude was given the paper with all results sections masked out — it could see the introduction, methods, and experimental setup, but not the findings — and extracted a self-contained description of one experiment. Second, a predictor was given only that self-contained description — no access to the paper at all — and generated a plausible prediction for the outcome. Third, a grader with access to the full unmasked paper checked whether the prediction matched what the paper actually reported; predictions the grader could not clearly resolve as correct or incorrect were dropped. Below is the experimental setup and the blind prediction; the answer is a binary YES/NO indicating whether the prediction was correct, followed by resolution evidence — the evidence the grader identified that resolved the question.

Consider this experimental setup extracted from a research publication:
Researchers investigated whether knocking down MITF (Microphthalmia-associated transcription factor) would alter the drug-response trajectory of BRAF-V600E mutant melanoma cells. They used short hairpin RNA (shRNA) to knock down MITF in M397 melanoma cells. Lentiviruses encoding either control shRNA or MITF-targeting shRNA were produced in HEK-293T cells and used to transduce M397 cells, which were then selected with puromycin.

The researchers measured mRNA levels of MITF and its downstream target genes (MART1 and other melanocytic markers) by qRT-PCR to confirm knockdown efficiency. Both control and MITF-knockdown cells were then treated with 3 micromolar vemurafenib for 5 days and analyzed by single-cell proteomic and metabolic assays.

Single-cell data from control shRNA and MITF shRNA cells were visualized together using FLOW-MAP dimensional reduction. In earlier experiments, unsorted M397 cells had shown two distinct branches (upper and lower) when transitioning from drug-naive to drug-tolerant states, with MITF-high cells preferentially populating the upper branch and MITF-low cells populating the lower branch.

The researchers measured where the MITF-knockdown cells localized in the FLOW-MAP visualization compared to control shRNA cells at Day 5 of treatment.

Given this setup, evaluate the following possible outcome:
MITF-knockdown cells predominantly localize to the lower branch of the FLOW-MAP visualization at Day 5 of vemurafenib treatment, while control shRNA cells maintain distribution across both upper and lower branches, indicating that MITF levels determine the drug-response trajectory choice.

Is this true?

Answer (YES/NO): YES